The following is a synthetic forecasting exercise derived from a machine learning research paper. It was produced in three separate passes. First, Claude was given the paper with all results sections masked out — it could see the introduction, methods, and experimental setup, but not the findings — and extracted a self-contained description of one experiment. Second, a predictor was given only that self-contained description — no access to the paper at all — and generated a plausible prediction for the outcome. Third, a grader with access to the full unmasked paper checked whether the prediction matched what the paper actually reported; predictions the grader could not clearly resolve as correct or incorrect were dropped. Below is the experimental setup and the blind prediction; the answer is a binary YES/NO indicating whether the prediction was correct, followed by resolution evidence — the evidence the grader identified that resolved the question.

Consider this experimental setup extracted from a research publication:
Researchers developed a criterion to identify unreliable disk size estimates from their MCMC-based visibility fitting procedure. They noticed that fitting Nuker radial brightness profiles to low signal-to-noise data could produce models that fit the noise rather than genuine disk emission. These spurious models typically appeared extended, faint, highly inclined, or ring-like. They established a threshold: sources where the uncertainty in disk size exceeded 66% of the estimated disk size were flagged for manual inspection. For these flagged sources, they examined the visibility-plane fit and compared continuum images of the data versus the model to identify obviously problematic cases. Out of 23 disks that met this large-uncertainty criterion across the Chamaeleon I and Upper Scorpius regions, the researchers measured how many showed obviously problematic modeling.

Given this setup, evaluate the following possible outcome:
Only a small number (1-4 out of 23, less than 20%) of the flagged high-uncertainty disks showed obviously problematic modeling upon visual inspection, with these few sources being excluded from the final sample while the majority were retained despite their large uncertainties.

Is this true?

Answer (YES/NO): NO